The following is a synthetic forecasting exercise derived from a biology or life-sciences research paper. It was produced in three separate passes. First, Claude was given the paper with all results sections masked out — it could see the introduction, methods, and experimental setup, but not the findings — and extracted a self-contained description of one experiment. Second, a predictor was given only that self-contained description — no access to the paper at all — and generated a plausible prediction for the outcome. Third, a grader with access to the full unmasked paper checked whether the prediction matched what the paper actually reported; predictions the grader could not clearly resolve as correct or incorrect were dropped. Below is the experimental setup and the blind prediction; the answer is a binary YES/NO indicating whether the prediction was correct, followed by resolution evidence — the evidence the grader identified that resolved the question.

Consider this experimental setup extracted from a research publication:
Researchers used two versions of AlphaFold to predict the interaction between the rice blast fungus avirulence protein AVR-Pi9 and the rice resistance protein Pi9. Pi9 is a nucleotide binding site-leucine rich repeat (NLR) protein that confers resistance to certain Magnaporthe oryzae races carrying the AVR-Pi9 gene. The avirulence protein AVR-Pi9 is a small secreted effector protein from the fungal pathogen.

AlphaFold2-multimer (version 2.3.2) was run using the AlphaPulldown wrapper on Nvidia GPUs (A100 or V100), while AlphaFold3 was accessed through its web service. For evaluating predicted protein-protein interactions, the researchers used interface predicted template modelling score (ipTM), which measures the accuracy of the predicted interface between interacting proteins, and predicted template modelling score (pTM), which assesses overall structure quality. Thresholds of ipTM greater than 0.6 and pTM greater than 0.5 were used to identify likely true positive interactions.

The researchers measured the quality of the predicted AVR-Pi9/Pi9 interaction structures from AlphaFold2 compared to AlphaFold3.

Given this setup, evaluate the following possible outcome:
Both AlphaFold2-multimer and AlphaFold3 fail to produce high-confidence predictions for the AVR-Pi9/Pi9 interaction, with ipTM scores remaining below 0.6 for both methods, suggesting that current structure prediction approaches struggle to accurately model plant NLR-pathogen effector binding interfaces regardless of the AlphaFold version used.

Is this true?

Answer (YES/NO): NO